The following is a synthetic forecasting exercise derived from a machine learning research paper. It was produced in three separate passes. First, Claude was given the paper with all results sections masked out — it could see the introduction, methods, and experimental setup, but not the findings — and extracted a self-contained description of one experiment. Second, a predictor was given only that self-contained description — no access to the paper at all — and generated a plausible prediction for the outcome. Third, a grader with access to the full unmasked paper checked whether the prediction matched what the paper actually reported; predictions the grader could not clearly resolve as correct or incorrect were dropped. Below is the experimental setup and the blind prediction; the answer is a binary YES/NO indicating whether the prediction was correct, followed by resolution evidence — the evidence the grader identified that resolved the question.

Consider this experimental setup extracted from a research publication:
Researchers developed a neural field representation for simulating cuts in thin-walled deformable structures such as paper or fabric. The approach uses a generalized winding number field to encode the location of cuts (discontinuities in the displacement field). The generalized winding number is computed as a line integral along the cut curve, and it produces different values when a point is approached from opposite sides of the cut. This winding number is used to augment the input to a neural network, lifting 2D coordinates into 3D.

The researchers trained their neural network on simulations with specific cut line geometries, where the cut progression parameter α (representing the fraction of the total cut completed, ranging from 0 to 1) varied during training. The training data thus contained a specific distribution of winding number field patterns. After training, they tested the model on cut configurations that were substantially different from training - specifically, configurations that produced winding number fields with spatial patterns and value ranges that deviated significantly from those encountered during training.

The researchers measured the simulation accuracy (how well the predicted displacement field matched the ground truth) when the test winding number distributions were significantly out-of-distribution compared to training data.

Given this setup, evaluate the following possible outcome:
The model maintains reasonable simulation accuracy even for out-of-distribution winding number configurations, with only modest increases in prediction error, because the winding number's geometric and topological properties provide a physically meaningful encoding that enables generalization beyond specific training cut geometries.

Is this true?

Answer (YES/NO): NO